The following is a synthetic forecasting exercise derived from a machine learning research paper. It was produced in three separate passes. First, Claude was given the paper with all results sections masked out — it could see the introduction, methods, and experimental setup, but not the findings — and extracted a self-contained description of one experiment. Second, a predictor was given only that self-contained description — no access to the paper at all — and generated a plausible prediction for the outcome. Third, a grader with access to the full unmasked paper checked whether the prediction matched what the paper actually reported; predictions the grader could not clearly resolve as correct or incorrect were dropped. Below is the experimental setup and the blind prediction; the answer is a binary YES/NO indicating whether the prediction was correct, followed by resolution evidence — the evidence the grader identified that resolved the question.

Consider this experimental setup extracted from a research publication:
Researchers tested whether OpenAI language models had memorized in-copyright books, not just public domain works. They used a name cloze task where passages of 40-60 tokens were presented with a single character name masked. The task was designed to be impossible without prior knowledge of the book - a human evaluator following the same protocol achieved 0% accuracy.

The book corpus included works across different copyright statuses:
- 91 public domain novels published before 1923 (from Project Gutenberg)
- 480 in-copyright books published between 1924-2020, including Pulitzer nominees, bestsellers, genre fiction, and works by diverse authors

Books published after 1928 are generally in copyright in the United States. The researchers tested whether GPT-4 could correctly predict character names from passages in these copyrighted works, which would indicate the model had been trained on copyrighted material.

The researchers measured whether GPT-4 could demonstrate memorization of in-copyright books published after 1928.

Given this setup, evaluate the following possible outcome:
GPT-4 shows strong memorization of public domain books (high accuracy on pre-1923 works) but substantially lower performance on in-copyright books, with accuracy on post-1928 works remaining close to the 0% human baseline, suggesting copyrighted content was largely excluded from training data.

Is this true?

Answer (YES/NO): NO